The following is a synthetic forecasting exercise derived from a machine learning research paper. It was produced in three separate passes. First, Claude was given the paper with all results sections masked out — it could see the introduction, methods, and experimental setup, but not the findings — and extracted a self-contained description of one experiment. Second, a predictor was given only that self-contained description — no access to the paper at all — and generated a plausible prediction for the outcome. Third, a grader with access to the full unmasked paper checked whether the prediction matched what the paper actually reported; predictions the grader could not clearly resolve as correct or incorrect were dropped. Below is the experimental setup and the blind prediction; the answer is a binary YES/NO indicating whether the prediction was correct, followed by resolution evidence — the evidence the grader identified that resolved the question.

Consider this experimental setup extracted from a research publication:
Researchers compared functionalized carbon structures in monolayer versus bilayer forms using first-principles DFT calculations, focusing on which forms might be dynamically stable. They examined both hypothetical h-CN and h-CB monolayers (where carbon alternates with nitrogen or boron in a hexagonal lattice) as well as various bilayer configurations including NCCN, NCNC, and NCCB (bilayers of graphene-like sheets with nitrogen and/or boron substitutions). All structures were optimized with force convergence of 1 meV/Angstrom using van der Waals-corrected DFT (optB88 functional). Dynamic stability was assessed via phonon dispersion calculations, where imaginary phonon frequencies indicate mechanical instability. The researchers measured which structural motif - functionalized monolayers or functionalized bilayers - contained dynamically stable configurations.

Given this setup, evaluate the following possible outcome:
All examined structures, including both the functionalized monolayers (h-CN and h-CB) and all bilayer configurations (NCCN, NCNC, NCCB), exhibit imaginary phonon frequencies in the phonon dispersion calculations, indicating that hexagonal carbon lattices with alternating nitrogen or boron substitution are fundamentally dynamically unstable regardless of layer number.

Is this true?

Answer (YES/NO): NO